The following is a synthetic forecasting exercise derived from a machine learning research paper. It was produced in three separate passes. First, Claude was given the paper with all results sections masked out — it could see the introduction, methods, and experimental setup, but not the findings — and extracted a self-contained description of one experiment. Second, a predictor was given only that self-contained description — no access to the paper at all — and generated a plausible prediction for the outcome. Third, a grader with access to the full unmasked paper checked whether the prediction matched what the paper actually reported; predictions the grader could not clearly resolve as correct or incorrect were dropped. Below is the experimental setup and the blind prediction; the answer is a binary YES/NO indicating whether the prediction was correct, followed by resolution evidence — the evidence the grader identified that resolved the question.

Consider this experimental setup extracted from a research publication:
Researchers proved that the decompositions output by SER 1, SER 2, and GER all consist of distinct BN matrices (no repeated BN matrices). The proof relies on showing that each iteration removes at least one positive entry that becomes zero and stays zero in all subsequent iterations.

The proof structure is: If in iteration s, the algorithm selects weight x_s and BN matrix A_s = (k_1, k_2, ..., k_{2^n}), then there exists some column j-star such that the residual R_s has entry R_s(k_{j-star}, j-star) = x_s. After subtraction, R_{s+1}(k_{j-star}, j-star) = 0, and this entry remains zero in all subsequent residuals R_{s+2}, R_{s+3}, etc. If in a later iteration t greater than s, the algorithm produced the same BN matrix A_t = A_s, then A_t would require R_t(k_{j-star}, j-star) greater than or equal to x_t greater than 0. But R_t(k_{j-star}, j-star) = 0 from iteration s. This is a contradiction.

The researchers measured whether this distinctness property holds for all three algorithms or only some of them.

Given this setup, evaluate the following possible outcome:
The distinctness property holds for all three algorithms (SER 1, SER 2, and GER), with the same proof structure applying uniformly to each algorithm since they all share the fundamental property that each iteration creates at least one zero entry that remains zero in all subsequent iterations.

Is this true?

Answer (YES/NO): YES